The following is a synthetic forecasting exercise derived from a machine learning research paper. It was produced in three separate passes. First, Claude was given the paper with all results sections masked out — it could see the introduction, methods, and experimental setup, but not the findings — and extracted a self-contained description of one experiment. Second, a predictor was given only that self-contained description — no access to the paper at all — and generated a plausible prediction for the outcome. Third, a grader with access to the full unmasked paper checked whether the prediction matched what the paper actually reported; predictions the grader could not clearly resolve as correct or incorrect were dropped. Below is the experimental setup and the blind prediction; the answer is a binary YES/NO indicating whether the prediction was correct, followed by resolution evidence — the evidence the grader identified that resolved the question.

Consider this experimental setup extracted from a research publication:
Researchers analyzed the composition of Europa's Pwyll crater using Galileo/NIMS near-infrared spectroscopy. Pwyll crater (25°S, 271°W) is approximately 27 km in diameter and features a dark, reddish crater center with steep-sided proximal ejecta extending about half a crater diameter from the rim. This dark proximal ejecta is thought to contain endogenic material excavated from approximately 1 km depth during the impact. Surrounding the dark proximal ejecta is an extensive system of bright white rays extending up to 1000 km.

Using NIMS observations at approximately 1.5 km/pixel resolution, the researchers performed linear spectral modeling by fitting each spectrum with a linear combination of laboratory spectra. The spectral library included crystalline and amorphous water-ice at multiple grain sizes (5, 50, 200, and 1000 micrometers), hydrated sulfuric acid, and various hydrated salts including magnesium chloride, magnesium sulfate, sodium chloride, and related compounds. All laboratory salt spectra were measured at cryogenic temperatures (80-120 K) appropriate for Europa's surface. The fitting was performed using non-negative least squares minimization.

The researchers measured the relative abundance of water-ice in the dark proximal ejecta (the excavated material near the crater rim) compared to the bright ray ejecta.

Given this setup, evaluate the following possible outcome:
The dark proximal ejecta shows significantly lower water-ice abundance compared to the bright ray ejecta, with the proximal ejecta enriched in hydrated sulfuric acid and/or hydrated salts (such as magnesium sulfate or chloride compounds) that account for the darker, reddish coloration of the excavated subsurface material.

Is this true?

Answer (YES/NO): NO